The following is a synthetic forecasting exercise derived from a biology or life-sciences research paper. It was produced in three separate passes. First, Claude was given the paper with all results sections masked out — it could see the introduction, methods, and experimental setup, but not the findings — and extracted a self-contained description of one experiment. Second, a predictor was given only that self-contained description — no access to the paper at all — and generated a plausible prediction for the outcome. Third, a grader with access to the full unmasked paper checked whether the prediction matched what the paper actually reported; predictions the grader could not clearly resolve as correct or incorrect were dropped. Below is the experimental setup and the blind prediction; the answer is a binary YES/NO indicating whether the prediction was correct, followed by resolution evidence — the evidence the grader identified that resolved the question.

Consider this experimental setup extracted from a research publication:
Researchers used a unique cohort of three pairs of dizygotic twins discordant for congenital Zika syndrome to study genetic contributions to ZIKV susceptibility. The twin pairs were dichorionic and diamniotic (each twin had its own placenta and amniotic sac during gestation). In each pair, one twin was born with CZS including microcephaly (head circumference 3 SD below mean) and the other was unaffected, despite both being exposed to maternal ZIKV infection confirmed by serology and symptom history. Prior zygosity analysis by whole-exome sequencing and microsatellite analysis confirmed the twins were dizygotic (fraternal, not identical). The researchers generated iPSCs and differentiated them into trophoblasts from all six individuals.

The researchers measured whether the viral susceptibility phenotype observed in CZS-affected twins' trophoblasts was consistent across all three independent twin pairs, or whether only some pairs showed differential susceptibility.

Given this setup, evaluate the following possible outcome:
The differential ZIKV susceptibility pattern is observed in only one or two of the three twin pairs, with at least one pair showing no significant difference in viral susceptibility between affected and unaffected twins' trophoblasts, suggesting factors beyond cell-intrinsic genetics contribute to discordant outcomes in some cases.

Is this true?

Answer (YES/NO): NO